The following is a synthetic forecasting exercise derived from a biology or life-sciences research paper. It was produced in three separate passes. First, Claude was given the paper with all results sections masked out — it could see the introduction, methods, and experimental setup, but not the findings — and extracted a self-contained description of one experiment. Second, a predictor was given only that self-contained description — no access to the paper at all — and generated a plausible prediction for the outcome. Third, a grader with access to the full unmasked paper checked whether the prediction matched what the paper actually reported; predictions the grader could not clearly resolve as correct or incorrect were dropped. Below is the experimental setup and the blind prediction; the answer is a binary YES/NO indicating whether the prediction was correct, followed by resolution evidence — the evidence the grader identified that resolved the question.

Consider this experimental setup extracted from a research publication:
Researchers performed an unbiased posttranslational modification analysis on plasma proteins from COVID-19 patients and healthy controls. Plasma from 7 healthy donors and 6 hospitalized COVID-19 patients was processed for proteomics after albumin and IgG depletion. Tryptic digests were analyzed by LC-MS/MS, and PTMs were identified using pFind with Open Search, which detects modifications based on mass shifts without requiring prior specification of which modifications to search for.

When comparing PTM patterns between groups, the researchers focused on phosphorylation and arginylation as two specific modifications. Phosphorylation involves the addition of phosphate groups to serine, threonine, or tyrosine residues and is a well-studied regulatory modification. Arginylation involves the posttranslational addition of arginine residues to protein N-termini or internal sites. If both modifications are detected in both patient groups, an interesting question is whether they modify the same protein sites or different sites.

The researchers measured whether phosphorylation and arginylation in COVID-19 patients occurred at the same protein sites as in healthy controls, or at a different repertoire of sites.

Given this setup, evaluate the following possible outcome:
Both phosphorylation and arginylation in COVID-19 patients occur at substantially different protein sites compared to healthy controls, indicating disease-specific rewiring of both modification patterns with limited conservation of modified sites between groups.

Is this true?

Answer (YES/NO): YES